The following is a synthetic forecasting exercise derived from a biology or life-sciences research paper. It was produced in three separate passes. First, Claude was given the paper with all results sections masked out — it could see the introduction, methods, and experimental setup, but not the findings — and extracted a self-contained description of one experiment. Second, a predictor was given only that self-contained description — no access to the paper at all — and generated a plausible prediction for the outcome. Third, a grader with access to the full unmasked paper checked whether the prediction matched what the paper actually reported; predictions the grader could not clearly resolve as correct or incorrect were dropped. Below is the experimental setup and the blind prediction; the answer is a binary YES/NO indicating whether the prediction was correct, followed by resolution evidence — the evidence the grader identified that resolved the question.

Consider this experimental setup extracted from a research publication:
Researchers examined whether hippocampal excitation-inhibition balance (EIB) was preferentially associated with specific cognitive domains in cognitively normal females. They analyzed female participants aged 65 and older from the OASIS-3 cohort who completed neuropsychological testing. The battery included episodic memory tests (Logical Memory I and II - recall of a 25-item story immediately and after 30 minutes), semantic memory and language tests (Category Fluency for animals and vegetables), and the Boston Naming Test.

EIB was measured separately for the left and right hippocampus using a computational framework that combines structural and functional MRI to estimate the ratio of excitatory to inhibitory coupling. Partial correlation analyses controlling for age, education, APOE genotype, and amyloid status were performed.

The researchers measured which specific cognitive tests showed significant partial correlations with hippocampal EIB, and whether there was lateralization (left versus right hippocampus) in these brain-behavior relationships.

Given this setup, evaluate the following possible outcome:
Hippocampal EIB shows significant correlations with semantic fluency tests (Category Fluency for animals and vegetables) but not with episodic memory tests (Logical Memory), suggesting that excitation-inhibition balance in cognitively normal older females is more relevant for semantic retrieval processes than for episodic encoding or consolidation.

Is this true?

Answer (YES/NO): NO